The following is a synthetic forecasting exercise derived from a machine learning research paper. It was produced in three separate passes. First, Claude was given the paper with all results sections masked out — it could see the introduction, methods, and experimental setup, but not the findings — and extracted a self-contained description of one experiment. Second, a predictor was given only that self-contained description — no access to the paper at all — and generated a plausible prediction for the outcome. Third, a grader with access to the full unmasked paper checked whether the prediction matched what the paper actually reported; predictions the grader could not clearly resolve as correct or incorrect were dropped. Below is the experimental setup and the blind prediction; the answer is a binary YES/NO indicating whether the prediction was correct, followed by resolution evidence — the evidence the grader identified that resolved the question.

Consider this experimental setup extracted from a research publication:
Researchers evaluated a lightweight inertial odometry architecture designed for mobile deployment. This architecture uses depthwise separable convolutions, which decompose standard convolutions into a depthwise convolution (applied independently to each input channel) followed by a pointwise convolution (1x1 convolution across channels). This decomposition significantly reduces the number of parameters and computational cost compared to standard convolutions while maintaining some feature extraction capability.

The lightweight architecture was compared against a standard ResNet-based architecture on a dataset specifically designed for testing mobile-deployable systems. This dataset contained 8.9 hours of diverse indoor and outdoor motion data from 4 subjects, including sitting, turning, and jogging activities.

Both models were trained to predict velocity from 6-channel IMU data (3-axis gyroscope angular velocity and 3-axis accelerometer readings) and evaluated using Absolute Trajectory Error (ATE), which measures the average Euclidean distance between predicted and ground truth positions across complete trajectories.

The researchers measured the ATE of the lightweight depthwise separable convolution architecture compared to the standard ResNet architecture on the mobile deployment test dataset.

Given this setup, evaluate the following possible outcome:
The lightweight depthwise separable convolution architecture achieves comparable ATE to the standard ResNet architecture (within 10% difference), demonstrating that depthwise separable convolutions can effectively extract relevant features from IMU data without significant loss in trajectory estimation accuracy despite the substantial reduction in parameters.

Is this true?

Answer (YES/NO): NO